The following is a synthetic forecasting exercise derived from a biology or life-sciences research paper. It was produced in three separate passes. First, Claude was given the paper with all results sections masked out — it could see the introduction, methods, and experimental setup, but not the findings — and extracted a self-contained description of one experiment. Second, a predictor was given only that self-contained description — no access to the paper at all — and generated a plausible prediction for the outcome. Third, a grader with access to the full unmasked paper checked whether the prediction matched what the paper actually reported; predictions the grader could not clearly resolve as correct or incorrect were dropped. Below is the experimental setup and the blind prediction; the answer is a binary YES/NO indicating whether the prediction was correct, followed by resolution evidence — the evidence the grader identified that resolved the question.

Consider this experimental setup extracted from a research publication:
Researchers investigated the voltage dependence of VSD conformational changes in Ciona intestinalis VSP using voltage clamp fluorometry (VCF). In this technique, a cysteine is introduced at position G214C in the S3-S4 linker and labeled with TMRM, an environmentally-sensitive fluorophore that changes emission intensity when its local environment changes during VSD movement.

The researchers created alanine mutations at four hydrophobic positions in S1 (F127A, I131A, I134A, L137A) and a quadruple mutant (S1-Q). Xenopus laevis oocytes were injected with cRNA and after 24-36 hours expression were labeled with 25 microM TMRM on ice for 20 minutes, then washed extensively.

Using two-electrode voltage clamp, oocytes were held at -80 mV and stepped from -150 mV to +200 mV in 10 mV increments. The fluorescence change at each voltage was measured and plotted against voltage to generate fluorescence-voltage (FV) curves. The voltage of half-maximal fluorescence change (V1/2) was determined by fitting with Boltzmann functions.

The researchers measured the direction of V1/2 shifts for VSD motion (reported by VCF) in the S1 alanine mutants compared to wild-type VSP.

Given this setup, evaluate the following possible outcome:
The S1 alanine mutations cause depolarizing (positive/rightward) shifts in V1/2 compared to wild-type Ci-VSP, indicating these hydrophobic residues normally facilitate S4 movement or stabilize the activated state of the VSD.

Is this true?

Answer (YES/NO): NO